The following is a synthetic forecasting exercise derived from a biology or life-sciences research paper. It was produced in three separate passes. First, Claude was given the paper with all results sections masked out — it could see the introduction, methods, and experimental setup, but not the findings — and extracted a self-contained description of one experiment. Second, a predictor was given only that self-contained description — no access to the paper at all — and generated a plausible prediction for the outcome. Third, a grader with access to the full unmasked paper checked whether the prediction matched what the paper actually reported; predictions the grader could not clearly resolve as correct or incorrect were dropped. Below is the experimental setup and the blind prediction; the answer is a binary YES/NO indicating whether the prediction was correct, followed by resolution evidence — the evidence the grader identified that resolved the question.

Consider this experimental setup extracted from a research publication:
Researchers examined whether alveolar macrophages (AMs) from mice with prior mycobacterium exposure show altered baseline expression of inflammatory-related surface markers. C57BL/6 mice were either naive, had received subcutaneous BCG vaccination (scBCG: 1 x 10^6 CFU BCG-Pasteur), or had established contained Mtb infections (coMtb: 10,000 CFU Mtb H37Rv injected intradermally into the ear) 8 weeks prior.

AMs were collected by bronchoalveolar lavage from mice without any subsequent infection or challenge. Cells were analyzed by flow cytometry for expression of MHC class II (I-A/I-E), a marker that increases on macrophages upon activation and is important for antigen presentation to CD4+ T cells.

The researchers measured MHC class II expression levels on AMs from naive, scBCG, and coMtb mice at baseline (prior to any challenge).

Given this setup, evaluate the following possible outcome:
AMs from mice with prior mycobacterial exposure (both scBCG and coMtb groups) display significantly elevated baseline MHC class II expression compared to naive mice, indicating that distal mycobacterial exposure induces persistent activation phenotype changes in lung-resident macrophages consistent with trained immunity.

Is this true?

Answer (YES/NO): NO